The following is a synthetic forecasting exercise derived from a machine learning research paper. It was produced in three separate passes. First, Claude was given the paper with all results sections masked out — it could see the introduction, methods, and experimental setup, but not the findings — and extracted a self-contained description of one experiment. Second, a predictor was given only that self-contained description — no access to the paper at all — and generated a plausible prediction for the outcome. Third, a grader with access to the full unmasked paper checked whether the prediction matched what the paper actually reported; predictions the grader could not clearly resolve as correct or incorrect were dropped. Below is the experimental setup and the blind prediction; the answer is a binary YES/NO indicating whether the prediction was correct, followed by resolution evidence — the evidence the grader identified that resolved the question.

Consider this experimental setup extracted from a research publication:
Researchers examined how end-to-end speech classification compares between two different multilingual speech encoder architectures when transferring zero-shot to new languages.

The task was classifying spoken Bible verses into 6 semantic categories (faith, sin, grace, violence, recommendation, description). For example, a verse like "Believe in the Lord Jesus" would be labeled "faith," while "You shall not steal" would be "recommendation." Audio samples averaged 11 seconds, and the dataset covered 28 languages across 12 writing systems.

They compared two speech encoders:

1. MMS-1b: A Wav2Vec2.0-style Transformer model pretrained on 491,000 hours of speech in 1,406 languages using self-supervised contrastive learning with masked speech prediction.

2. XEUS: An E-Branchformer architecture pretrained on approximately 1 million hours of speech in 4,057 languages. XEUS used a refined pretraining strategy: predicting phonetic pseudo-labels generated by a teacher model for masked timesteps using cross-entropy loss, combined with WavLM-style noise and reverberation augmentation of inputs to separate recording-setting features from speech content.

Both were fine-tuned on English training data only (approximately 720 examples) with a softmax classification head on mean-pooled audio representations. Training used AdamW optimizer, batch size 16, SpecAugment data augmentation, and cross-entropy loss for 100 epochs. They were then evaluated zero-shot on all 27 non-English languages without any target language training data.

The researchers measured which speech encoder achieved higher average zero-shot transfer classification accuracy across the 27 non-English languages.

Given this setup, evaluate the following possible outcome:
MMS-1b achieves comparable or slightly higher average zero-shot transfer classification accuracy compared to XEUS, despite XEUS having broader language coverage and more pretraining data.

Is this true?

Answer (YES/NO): NO